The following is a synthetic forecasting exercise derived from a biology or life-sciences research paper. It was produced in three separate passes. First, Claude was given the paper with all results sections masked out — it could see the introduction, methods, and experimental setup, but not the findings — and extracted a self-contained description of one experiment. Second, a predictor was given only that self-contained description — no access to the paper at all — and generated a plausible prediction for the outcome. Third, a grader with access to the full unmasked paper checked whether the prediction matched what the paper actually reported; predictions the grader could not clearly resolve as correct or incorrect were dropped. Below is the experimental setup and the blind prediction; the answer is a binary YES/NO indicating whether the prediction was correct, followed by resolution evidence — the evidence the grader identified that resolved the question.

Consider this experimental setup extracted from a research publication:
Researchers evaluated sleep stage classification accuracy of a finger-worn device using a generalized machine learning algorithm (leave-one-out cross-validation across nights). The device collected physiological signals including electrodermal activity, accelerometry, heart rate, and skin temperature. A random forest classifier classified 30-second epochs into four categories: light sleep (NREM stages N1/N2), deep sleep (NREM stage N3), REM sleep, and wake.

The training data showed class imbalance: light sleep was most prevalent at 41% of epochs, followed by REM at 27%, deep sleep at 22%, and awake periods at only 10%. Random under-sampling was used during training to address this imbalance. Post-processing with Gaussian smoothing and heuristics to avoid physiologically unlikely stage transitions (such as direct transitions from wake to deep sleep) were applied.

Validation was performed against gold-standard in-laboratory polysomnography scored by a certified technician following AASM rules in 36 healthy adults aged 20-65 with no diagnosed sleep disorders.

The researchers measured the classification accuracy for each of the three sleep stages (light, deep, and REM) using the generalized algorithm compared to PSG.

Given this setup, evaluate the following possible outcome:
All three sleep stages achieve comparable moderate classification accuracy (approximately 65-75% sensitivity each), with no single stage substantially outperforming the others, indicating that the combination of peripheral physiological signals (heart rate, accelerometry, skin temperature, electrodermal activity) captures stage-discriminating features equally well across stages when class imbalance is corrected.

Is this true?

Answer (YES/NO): NO